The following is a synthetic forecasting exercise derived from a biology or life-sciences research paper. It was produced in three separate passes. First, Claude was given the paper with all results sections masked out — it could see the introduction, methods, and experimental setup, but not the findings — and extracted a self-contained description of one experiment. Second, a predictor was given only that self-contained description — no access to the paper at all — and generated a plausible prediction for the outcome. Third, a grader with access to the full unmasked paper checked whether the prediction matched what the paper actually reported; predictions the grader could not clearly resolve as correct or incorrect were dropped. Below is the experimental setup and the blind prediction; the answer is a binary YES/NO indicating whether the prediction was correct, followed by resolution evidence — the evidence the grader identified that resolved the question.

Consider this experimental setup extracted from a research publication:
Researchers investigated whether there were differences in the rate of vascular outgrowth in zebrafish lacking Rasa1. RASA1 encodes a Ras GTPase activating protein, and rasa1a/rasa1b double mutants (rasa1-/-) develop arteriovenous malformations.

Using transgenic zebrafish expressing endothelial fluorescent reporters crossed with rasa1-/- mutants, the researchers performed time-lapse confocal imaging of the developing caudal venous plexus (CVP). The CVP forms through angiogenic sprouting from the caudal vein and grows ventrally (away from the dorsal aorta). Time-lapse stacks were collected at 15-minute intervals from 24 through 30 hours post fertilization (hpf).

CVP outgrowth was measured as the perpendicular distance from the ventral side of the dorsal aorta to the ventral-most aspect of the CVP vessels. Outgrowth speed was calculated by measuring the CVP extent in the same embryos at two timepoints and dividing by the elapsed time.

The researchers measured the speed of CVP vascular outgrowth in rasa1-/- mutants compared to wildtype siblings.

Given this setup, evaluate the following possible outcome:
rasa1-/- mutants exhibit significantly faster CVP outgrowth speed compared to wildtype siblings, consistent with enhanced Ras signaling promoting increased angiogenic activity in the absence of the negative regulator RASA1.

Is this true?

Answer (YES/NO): NO